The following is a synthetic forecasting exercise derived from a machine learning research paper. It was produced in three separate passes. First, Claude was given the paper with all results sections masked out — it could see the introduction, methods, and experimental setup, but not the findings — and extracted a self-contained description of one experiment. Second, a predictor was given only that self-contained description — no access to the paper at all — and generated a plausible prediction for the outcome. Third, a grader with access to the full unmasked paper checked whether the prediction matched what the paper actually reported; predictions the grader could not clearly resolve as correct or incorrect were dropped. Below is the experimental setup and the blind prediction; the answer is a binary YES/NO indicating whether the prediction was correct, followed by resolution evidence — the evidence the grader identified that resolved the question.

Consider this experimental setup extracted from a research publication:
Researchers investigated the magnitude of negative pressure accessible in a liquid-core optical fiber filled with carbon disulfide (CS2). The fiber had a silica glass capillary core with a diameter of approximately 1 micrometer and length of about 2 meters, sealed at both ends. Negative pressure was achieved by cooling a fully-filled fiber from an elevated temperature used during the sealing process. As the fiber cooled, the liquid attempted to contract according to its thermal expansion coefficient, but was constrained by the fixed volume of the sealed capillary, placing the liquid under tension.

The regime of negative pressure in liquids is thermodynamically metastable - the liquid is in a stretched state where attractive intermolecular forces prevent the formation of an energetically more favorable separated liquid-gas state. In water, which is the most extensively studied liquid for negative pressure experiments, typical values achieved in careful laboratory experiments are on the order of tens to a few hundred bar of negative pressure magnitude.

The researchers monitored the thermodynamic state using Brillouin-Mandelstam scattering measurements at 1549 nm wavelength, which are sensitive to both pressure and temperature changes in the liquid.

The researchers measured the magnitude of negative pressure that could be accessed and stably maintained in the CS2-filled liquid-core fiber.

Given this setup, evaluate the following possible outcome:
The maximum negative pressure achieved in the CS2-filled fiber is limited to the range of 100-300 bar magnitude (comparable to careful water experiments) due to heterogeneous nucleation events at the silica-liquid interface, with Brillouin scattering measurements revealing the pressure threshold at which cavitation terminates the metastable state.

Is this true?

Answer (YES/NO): NO